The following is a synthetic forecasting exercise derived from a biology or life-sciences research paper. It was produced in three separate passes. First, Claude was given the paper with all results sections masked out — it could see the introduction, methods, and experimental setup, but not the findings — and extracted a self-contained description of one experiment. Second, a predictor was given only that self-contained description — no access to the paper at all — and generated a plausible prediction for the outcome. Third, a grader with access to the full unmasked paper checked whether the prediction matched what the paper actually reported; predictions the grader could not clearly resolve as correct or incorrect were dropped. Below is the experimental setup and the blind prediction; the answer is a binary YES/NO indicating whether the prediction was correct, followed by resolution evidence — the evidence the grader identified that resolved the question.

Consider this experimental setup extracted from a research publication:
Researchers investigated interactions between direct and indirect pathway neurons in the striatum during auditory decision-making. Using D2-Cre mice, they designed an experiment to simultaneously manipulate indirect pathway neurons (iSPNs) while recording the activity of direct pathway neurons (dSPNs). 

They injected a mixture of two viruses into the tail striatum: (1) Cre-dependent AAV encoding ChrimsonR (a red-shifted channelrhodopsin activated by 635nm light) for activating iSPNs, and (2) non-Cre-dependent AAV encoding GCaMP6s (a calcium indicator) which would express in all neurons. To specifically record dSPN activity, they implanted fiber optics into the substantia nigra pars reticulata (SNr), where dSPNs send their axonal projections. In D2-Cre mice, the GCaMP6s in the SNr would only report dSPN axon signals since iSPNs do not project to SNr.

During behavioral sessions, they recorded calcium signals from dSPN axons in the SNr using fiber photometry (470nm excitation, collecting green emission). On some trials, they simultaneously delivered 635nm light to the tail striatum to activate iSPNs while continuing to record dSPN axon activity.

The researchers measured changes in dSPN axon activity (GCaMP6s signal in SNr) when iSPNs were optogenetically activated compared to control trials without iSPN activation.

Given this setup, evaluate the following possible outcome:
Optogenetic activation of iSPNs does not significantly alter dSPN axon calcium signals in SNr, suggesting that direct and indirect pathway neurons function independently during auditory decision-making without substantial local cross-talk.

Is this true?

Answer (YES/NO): NO